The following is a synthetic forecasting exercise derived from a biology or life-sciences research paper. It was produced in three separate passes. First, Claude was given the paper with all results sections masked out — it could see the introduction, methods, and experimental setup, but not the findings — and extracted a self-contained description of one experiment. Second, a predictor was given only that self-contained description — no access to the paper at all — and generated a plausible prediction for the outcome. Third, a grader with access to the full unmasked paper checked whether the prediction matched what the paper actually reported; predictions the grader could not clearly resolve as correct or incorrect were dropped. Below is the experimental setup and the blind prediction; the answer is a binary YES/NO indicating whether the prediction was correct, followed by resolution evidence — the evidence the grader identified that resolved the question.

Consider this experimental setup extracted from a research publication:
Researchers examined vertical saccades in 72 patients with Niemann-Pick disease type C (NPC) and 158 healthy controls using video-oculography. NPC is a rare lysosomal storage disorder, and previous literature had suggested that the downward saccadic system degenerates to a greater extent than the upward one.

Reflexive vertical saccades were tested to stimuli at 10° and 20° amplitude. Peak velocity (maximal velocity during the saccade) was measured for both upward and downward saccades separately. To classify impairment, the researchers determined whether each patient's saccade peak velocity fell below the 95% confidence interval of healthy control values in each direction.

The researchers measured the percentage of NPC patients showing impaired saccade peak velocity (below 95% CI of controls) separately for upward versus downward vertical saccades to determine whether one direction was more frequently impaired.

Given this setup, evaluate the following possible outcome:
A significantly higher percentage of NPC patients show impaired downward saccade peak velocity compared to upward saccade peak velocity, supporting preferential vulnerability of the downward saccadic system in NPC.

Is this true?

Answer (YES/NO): NO